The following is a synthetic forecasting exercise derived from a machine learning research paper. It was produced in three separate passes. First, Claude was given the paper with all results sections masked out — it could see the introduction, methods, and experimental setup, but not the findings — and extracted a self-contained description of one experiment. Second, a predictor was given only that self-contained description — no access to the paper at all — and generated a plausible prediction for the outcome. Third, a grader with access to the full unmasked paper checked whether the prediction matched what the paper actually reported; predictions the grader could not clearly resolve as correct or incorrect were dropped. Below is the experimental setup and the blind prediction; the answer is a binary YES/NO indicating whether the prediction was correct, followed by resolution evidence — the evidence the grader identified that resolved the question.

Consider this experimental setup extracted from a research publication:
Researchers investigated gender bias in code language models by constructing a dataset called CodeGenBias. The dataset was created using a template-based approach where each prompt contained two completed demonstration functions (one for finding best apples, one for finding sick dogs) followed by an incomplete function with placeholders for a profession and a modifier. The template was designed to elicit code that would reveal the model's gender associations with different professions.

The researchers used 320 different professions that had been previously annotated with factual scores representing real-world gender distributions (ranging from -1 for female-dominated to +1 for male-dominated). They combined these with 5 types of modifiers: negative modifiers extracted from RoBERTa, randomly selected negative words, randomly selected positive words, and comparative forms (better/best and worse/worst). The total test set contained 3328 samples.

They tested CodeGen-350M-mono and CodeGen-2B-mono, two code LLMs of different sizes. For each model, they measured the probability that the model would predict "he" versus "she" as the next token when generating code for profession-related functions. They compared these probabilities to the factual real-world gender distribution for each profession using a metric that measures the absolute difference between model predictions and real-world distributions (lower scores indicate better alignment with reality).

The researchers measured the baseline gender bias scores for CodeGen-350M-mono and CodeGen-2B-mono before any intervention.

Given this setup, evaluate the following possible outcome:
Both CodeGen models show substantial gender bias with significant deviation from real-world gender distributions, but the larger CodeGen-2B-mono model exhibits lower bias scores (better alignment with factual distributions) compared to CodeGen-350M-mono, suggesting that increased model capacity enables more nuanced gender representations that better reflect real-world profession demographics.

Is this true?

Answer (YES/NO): YES